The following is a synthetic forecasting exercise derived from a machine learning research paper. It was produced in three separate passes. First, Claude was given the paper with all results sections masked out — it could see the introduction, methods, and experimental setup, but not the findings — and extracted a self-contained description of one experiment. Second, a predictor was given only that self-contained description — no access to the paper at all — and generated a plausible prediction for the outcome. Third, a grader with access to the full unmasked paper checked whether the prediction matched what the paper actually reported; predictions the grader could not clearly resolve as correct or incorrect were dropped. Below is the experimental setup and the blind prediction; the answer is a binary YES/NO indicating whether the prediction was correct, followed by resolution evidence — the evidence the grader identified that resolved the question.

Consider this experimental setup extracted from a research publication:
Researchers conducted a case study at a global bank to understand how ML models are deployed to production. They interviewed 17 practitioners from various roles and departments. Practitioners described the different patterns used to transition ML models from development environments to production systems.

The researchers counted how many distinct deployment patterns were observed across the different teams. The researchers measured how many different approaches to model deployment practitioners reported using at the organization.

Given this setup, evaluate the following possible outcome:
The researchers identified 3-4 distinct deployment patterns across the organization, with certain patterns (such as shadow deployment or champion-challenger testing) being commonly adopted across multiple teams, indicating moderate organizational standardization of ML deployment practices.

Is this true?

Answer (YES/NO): NO